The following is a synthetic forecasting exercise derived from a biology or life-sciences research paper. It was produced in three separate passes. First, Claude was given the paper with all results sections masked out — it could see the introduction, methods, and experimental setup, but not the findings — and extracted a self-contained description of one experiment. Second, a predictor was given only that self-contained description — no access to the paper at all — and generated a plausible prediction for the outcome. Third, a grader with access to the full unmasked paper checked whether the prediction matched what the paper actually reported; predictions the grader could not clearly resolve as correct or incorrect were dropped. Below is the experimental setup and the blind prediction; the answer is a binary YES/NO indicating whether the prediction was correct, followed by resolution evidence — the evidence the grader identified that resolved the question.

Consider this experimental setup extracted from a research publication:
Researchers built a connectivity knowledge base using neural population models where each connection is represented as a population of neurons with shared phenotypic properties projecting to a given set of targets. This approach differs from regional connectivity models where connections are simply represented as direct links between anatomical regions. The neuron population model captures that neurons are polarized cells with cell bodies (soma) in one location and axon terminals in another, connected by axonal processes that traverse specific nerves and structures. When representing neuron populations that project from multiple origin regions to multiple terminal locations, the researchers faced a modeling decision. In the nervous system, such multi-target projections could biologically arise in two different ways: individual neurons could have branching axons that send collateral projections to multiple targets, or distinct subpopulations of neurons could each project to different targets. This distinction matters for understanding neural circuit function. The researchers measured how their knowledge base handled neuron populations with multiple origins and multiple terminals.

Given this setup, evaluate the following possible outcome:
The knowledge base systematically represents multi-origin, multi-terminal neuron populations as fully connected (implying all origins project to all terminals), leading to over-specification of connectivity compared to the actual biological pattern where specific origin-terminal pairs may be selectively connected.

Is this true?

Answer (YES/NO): NO